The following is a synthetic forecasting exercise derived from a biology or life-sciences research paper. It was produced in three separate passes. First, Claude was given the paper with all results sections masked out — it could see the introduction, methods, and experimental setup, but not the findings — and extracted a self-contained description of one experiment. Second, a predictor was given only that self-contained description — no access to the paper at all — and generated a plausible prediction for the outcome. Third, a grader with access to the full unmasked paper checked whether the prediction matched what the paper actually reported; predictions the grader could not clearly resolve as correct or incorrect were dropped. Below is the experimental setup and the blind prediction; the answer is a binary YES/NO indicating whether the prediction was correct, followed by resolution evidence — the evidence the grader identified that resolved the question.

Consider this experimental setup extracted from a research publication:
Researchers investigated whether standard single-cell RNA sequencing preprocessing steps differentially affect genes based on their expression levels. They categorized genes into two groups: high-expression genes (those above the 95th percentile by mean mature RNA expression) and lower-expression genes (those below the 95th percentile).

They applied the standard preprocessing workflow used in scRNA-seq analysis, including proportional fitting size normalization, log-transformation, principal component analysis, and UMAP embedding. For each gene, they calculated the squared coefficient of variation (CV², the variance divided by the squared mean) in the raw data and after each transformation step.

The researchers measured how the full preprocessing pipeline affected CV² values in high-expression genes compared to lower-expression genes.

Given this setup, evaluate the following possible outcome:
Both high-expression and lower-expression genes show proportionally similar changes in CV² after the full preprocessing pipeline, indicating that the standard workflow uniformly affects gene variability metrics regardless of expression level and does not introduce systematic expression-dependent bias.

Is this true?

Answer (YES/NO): NO